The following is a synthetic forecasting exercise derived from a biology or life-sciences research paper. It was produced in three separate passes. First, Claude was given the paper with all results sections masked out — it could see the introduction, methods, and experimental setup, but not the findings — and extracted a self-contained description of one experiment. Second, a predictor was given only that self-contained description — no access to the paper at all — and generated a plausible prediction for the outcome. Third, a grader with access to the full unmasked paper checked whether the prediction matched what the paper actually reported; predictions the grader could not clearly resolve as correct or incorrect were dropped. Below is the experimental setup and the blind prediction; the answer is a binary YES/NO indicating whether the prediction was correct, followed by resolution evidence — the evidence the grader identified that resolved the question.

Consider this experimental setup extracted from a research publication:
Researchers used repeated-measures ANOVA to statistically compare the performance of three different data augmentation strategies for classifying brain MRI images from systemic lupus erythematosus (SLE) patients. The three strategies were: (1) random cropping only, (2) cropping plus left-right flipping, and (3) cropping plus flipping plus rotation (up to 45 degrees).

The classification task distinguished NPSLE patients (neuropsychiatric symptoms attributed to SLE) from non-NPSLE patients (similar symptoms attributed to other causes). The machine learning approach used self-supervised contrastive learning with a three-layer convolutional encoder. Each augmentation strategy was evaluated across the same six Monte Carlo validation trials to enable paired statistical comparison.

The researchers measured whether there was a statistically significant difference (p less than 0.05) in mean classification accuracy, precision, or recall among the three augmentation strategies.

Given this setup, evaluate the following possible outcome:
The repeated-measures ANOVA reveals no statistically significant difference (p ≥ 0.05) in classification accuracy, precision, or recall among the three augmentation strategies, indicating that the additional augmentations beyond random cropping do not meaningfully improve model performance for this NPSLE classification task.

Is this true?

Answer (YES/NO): YES